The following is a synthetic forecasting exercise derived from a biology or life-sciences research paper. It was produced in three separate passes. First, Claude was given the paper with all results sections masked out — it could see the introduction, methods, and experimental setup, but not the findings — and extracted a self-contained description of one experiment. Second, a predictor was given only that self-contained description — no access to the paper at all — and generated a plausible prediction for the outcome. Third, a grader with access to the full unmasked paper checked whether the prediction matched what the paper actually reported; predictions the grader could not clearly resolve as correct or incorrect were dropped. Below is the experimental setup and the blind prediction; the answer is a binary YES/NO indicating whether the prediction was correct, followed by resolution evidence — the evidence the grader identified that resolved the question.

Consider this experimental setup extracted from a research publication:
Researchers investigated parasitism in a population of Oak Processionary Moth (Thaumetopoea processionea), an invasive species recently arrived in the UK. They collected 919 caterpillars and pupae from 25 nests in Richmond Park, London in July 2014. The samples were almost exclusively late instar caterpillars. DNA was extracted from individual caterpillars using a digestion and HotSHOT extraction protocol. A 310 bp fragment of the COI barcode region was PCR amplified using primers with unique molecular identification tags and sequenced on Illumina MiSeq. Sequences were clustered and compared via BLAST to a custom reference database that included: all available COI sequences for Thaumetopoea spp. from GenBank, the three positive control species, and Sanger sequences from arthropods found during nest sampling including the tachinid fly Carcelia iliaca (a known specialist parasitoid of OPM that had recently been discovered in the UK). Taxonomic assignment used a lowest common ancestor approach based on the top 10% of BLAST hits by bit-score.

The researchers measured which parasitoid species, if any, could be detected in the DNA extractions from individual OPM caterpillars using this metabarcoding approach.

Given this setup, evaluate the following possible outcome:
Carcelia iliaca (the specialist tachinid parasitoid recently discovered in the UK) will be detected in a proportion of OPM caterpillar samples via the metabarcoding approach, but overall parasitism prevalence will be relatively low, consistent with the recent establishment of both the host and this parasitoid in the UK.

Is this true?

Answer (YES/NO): NO